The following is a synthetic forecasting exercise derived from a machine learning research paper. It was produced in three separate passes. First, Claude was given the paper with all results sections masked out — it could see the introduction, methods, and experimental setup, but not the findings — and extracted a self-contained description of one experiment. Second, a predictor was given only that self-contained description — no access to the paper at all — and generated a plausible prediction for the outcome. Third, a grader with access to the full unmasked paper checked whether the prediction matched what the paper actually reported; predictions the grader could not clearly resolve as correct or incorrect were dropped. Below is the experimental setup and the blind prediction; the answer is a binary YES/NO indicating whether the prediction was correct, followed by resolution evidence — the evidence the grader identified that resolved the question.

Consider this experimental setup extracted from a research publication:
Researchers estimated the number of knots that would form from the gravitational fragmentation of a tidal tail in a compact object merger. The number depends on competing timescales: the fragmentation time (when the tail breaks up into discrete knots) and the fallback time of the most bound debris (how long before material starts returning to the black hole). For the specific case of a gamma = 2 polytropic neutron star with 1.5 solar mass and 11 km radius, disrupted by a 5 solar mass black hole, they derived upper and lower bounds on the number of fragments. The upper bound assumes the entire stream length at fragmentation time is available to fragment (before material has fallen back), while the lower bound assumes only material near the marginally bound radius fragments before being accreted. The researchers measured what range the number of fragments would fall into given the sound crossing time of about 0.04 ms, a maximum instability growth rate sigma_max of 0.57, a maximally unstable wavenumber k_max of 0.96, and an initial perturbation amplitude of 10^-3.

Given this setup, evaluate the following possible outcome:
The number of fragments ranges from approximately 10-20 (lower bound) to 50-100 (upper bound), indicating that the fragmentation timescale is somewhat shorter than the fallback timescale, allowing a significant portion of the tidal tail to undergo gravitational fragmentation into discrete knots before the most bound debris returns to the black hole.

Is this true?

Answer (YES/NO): NO